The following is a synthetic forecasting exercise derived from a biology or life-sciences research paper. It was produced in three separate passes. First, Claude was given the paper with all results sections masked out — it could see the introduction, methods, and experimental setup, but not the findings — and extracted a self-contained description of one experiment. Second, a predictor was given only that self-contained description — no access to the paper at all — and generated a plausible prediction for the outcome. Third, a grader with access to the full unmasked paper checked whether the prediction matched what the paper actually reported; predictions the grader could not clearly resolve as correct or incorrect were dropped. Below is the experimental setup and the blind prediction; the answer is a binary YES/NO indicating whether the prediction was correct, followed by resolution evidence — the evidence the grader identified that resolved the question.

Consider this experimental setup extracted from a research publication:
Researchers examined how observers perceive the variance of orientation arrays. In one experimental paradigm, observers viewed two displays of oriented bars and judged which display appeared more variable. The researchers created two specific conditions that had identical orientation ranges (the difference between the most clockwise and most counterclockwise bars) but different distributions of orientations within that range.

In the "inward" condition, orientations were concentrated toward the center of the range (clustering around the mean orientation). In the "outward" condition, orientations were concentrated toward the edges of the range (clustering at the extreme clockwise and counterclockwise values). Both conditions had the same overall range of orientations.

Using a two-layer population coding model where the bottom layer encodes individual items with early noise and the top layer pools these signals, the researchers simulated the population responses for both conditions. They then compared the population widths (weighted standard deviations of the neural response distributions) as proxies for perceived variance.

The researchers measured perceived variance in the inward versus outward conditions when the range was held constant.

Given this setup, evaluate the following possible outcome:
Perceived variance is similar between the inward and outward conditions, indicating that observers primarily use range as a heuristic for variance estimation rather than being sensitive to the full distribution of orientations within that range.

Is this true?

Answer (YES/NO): NO